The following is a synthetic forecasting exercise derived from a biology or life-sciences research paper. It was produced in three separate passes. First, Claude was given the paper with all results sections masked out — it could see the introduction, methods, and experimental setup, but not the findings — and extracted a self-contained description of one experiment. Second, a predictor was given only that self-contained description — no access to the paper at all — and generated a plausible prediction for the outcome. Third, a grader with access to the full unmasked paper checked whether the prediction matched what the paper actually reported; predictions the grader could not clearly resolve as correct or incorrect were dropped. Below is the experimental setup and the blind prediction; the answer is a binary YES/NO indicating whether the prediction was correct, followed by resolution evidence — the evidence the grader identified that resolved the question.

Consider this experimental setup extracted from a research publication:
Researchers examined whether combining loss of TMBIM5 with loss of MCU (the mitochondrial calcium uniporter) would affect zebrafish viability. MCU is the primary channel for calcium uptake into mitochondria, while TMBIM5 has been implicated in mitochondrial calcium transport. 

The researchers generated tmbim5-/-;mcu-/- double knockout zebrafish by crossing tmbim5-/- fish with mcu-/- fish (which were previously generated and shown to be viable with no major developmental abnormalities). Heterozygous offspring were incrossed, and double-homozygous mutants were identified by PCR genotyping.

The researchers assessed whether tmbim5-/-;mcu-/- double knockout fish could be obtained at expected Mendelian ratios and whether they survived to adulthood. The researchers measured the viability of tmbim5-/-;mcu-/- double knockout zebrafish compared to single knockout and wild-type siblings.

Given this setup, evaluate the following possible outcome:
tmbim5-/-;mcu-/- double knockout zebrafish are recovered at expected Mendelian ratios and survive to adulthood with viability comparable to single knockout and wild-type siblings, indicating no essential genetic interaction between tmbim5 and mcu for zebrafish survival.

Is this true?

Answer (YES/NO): YES